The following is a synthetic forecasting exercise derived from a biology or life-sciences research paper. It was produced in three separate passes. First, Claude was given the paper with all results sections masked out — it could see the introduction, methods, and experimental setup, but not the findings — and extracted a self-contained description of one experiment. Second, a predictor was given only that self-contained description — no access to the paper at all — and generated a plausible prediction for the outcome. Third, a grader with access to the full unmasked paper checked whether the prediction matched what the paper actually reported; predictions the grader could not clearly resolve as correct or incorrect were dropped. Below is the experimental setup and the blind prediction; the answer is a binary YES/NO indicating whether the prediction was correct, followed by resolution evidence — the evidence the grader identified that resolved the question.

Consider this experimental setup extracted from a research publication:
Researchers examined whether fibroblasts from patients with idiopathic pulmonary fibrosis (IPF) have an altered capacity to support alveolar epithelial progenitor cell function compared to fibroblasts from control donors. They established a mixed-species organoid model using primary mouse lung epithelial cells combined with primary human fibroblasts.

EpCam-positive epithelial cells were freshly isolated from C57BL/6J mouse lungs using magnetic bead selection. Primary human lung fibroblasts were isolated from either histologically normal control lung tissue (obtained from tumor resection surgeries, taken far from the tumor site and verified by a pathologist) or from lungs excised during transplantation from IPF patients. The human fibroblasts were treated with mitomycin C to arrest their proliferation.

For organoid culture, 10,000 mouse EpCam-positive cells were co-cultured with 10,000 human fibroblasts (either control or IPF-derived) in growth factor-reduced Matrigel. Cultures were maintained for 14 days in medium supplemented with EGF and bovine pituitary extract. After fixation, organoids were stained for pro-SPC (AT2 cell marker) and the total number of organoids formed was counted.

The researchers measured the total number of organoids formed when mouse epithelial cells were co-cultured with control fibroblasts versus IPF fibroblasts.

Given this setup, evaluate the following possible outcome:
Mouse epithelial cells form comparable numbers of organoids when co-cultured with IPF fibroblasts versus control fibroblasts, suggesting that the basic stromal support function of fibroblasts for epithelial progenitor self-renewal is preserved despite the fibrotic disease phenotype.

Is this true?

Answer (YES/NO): YES